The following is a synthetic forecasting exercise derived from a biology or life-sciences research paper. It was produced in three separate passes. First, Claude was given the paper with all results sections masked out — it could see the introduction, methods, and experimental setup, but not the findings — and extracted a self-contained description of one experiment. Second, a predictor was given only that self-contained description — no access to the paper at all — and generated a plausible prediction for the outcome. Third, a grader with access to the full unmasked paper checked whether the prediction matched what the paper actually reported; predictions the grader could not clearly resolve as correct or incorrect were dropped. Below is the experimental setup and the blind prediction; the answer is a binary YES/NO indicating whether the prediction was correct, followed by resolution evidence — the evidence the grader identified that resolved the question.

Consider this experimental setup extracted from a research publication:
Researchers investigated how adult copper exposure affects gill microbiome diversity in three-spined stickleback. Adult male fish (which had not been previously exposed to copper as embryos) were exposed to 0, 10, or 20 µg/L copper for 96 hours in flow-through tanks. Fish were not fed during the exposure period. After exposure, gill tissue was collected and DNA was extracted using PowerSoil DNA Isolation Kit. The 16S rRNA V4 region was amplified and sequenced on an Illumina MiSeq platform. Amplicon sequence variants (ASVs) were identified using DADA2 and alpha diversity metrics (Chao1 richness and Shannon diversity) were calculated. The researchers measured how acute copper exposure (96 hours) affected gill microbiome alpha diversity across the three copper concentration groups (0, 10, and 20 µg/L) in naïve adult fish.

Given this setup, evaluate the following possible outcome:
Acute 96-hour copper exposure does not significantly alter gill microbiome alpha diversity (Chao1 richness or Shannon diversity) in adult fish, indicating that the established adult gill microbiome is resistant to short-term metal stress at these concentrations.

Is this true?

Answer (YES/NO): YES